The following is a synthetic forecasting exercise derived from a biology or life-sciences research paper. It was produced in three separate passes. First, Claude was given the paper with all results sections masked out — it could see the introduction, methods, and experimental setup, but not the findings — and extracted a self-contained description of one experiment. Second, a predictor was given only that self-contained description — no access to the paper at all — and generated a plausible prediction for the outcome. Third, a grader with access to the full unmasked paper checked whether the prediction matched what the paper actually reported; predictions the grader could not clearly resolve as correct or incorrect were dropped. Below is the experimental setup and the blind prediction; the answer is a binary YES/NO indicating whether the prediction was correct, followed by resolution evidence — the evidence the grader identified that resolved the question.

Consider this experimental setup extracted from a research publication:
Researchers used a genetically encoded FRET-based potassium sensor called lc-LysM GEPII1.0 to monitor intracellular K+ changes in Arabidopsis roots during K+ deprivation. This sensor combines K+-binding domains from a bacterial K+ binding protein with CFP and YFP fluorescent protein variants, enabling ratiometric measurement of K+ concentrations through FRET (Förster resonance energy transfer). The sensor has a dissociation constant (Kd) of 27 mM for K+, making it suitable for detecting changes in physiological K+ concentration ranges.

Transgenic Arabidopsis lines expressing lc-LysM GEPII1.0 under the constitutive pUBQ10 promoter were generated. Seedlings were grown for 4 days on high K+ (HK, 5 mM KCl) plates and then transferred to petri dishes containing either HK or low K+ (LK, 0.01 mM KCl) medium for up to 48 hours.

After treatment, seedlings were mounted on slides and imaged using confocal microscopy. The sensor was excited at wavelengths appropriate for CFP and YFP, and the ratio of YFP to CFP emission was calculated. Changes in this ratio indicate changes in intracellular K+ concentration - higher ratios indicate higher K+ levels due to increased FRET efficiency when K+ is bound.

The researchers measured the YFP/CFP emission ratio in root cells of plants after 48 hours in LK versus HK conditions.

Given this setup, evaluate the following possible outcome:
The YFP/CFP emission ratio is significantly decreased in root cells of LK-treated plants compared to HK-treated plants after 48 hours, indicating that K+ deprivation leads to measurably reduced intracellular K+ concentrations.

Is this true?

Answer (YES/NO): NO